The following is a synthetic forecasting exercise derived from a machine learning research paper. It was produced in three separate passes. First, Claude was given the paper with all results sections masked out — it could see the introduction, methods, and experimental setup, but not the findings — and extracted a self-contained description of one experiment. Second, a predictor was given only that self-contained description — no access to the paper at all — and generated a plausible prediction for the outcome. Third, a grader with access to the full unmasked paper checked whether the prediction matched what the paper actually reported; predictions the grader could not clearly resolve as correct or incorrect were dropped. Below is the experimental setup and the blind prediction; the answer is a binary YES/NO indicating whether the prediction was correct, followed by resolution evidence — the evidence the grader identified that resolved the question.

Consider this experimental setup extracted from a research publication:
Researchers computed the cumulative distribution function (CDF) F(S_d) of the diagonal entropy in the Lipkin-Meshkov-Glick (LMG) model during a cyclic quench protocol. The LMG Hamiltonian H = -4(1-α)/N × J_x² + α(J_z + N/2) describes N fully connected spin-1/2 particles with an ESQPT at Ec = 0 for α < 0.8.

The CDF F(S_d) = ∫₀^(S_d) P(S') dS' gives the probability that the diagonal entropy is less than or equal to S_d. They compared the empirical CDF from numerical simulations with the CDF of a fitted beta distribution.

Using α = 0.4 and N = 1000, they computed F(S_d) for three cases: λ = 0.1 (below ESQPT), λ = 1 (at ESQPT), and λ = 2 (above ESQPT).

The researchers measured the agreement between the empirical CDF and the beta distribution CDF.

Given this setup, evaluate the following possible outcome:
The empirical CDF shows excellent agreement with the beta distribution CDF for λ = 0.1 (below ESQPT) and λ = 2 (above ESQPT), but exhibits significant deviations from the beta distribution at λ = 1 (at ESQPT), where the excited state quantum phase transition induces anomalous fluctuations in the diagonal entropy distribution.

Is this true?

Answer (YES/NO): NO